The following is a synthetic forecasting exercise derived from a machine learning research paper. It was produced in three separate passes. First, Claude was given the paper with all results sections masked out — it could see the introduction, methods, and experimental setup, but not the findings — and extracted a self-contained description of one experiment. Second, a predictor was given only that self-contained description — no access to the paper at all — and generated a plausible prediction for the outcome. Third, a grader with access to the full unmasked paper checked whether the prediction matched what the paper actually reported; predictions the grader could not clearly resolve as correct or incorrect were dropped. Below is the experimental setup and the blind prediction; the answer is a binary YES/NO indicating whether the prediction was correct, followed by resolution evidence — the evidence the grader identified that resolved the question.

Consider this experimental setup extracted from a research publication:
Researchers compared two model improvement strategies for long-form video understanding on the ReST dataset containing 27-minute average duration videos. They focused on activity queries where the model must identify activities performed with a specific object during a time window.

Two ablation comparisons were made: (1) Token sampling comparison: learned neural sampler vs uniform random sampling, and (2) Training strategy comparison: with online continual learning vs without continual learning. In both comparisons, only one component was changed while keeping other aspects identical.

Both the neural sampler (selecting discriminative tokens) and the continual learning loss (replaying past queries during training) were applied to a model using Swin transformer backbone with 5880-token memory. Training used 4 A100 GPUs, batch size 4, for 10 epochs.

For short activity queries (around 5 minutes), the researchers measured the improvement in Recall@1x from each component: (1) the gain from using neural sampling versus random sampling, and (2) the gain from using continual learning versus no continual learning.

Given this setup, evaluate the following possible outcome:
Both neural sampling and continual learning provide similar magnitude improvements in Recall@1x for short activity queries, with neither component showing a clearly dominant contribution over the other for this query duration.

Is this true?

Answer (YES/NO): NO